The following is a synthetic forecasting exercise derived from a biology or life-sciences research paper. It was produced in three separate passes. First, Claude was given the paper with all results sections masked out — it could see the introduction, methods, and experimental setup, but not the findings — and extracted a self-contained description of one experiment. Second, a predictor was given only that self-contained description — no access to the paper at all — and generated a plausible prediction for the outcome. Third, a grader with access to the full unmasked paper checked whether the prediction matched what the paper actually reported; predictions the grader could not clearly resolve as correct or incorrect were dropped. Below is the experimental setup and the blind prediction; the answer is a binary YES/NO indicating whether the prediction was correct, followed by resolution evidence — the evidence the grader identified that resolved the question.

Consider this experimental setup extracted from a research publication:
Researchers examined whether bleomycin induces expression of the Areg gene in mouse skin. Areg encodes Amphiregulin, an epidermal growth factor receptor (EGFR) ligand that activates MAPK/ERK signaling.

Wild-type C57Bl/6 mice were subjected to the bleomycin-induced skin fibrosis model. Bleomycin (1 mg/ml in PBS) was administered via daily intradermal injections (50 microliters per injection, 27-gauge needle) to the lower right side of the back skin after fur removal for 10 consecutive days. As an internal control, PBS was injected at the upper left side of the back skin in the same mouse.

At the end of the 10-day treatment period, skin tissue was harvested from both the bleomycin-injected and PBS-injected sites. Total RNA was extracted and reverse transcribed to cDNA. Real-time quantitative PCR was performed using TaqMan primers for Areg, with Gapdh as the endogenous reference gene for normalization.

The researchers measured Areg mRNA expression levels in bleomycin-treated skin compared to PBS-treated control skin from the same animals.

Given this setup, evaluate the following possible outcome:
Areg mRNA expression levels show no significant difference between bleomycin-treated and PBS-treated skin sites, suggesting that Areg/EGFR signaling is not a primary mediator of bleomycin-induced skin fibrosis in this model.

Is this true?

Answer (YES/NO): NO